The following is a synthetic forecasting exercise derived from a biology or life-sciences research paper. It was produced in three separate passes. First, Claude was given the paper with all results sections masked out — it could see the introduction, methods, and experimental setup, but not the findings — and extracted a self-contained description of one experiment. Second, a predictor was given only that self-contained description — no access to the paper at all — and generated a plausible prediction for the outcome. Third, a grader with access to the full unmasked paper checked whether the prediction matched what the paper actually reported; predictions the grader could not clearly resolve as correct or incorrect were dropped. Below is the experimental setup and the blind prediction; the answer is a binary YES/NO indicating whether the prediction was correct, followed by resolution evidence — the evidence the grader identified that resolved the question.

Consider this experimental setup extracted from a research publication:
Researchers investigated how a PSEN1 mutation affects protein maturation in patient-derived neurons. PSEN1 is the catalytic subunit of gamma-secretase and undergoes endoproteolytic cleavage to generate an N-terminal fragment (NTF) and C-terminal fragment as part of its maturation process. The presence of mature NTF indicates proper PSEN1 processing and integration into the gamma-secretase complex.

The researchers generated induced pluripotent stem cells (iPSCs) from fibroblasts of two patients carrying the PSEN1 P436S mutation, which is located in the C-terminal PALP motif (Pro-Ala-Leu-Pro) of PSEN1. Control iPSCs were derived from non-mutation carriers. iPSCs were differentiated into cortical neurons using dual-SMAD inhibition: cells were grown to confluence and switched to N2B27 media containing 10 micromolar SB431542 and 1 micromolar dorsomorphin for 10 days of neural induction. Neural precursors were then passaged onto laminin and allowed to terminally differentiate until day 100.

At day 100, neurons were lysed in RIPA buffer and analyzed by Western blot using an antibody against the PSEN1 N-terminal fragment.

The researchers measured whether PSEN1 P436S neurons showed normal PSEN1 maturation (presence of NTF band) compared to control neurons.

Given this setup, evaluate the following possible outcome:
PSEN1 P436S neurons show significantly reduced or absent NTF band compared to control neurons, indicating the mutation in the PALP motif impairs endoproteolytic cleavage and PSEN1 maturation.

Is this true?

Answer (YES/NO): NO